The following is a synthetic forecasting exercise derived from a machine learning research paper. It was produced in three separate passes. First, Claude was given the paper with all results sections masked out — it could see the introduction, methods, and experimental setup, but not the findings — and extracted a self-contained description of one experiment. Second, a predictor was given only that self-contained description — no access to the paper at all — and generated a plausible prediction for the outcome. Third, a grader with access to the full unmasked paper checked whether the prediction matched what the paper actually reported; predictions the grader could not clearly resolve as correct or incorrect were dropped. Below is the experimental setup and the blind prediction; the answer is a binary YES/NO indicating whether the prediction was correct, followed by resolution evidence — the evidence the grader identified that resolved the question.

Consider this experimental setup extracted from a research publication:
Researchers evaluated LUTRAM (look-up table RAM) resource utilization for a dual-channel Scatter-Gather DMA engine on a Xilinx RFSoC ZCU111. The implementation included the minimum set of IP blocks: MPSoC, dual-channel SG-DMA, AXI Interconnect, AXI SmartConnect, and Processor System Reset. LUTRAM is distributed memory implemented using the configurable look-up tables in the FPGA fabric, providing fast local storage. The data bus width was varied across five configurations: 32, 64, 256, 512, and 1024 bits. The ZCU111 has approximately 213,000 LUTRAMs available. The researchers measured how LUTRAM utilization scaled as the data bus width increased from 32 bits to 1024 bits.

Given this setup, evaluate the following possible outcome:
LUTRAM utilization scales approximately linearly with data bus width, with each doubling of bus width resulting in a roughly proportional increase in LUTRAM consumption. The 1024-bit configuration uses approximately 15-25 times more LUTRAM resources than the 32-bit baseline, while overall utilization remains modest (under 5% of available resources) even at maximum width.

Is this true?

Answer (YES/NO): NO